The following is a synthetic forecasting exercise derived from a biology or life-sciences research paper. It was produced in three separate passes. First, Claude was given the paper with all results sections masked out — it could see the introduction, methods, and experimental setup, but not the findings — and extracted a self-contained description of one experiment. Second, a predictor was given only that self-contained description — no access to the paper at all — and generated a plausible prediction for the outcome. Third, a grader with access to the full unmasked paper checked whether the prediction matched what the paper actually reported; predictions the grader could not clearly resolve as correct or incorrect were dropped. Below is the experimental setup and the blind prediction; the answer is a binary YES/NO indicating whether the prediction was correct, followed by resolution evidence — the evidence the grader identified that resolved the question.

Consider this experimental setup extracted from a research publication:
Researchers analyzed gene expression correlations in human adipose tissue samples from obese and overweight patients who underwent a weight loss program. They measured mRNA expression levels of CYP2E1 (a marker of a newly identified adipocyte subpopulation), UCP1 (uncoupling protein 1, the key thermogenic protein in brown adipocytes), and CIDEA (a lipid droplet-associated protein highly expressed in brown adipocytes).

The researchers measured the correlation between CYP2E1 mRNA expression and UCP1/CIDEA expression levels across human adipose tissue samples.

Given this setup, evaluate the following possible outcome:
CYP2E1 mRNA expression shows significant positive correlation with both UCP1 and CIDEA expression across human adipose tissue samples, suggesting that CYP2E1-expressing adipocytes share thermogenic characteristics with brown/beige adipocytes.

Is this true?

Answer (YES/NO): NO